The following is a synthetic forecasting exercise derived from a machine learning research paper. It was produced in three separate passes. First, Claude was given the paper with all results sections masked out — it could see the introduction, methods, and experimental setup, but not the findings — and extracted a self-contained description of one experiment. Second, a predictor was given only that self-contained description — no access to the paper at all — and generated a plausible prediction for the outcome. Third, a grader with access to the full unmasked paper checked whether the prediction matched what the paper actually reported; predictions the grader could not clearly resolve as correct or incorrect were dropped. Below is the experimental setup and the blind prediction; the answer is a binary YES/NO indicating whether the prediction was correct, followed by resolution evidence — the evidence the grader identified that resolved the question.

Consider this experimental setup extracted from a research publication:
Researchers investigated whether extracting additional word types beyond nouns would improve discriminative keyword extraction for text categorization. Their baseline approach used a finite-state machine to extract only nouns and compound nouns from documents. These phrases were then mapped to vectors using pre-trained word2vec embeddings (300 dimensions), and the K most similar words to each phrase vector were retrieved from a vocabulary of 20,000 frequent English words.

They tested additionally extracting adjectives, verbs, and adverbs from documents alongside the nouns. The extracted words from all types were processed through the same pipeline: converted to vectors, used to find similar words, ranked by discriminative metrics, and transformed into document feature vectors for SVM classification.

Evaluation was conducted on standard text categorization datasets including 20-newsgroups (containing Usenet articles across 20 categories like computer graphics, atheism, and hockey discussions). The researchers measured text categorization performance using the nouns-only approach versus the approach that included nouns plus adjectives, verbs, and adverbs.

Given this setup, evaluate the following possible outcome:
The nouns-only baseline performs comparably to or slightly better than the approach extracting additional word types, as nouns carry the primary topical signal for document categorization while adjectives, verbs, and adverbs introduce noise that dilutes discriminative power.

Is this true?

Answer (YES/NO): YES